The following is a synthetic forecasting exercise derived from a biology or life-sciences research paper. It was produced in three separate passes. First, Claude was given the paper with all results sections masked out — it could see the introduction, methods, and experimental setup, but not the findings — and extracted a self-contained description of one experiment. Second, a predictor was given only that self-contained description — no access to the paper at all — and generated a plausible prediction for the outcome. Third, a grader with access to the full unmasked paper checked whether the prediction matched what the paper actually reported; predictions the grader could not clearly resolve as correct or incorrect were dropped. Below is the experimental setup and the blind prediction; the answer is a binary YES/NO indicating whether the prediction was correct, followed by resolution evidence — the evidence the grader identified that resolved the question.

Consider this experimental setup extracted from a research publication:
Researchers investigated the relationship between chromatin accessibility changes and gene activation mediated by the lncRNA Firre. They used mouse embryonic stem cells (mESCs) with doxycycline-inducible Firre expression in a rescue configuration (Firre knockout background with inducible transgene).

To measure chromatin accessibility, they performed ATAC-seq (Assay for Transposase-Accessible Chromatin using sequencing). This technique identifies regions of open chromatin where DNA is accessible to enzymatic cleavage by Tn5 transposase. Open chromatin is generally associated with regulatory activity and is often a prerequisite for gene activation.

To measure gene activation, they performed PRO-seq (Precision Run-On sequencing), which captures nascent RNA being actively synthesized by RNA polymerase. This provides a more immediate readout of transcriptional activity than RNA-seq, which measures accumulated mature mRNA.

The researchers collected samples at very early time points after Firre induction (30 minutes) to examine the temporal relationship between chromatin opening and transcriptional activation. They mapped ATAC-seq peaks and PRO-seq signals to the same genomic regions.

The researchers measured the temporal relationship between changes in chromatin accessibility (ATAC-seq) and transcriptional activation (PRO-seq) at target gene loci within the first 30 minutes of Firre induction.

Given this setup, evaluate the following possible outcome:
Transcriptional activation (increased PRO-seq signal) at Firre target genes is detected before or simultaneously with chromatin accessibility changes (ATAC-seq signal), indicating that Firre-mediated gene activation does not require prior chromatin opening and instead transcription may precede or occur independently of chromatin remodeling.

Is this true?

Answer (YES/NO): NO